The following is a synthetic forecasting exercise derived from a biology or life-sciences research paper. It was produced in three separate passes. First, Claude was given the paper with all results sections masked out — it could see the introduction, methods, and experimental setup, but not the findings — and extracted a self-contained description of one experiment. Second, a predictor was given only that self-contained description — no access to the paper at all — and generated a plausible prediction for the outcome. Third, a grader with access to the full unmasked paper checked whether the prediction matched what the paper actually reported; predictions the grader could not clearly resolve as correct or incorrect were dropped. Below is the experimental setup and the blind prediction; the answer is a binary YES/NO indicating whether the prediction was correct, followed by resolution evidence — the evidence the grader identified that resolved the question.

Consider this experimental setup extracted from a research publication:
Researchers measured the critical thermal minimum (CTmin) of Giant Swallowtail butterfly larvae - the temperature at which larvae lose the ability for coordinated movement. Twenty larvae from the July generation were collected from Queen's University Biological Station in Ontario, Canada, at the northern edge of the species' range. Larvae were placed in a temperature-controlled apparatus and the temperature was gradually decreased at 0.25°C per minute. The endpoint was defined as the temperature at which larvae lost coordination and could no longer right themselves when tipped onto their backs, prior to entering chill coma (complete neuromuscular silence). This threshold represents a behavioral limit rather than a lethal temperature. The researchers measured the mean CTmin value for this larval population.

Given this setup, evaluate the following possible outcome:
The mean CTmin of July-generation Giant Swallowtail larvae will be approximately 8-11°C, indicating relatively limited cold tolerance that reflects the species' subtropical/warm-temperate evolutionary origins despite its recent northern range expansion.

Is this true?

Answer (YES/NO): NO